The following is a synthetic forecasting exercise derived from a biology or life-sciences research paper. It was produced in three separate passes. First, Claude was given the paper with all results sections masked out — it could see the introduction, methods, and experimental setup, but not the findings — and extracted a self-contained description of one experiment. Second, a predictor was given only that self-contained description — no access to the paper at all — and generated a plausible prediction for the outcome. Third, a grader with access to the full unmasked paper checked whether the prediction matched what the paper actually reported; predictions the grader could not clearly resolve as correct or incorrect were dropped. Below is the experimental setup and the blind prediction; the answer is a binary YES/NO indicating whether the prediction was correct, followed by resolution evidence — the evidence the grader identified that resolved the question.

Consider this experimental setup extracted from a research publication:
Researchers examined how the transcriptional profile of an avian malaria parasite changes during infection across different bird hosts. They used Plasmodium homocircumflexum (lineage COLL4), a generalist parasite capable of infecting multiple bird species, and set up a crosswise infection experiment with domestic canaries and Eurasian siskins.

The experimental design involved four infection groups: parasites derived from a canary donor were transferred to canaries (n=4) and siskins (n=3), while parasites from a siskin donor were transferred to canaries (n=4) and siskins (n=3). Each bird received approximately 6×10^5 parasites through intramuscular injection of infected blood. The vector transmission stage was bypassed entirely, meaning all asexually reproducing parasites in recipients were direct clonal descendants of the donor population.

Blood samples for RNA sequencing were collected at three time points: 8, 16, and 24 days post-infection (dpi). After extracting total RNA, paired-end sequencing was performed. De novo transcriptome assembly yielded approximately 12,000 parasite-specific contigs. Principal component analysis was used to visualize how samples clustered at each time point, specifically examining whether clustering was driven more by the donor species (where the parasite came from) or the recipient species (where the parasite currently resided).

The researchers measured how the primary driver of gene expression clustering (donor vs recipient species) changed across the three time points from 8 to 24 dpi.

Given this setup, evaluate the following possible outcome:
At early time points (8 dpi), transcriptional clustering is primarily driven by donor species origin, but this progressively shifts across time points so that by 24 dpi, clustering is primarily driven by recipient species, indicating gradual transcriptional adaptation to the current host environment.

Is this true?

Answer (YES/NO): YES